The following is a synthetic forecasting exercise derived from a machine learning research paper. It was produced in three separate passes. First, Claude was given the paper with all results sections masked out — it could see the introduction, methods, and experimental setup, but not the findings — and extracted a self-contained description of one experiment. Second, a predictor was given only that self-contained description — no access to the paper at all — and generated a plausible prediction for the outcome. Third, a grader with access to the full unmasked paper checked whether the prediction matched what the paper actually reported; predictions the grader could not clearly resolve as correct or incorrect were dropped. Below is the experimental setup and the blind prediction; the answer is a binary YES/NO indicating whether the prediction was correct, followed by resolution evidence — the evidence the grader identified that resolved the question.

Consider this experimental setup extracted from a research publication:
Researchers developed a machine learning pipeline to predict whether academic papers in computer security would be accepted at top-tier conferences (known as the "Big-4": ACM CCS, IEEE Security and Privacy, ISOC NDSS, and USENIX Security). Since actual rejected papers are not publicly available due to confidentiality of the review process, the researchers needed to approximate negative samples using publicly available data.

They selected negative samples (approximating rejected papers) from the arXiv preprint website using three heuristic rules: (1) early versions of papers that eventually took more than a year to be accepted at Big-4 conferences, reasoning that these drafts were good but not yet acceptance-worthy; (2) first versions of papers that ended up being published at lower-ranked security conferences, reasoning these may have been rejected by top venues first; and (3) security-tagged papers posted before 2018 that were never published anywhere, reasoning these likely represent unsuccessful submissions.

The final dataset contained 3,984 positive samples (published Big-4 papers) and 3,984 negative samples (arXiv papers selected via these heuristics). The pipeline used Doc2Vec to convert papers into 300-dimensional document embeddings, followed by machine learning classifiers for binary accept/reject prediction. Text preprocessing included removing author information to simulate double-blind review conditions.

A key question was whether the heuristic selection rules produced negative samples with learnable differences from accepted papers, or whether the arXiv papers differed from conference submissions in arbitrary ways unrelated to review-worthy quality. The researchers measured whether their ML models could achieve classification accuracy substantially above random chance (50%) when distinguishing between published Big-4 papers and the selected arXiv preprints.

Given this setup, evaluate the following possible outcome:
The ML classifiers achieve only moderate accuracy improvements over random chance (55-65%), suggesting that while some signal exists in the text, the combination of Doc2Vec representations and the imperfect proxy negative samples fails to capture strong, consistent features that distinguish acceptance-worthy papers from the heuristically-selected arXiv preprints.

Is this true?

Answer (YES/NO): NO